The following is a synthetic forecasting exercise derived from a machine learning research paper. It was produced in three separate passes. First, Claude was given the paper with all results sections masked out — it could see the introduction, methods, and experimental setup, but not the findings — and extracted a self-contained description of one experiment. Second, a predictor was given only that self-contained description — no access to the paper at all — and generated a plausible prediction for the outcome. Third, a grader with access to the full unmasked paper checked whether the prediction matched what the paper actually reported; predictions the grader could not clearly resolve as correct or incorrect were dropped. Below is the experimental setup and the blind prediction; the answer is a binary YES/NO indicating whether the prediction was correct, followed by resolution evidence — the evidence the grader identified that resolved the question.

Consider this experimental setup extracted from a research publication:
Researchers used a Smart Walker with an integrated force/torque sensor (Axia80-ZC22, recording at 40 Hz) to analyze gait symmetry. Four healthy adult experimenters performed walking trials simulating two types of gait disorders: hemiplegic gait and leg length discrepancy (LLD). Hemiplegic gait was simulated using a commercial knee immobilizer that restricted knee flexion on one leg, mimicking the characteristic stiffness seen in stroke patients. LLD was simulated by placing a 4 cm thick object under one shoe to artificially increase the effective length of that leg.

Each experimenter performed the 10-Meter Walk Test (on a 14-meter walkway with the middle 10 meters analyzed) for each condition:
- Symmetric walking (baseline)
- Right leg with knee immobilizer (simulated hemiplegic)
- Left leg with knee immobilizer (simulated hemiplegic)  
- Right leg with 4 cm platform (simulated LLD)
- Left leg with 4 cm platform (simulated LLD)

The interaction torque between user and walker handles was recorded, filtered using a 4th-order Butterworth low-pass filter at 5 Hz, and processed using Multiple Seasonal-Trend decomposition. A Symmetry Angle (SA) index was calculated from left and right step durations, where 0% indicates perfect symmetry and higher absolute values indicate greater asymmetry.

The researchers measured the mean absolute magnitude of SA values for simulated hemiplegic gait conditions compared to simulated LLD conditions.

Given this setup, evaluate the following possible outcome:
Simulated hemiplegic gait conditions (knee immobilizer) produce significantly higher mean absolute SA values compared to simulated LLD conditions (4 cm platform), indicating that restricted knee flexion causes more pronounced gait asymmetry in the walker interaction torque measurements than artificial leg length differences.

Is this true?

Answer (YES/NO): NO